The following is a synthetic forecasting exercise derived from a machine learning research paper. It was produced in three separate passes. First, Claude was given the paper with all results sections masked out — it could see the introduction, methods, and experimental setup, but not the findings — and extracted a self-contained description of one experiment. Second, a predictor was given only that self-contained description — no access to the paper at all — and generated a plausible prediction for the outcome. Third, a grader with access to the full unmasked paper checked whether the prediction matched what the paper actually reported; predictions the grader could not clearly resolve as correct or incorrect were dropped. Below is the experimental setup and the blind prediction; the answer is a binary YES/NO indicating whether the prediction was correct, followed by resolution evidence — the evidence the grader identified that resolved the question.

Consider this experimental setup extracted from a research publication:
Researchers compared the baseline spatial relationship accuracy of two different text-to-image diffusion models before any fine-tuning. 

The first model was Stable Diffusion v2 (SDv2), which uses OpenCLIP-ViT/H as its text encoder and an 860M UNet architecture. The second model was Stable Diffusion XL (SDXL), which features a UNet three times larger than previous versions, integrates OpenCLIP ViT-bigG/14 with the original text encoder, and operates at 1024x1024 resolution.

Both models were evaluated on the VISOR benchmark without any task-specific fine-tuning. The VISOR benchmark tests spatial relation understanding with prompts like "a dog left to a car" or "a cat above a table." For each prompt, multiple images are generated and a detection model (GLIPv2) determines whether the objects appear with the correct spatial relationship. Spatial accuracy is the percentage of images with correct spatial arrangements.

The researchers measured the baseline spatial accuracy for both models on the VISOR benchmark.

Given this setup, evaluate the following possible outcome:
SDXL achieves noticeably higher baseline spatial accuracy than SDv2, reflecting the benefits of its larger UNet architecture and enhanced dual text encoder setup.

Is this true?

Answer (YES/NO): YES